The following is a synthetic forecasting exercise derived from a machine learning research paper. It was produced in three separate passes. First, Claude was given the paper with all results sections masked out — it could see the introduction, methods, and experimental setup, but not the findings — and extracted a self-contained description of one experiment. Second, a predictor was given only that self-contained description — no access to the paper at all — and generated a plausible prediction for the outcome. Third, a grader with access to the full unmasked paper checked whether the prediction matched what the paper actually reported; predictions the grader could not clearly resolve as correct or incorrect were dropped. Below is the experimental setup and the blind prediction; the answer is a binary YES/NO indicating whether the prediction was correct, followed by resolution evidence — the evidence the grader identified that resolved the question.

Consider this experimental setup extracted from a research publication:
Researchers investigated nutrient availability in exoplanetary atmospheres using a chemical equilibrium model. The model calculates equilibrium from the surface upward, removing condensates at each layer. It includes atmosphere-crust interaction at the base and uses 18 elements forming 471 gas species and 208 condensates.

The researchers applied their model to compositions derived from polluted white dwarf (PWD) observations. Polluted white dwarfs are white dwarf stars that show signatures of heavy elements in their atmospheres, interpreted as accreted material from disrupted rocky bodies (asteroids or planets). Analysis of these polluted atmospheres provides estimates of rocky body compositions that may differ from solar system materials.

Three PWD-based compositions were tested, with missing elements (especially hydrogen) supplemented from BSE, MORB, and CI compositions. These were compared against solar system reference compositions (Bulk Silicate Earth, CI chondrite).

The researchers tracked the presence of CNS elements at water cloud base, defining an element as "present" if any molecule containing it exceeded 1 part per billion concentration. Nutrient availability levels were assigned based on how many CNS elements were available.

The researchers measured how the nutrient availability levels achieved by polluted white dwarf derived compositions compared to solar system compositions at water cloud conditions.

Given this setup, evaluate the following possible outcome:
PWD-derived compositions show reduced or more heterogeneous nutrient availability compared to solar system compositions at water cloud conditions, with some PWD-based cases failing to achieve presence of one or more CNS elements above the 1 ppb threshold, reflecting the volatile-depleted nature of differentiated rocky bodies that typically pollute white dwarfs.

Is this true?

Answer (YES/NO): NO